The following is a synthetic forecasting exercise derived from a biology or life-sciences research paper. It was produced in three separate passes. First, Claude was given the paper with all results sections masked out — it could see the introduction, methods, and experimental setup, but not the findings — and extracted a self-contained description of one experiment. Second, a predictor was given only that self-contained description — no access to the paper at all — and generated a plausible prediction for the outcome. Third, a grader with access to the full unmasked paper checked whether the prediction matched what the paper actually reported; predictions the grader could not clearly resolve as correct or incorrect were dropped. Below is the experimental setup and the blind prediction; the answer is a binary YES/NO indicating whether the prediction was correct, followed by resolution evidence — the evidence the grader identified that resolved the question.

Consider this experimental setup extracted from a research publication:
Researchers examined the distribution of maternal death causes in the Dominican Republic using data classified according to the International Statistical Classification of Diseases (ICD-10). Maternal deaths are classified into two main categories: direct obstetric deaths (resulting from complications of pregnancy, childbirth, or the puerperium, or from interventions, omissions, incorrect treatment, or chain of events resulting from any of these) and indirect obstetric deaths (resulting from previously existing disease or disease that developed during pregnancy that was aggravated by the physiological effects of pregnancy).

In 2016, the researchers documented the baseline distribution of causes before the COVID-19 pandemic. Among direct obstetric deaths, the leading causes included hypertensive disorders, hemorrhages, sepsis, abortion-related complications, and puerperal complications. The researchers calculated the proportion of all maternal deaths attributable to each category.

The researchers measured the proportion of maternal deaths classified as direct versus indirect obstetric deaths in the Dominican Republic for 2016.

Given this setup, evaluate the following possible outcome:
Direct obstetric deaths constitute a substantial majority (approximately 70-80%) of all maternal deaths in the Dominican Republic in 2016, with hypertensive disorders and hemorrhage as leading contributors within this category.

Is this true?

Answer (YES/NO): YES